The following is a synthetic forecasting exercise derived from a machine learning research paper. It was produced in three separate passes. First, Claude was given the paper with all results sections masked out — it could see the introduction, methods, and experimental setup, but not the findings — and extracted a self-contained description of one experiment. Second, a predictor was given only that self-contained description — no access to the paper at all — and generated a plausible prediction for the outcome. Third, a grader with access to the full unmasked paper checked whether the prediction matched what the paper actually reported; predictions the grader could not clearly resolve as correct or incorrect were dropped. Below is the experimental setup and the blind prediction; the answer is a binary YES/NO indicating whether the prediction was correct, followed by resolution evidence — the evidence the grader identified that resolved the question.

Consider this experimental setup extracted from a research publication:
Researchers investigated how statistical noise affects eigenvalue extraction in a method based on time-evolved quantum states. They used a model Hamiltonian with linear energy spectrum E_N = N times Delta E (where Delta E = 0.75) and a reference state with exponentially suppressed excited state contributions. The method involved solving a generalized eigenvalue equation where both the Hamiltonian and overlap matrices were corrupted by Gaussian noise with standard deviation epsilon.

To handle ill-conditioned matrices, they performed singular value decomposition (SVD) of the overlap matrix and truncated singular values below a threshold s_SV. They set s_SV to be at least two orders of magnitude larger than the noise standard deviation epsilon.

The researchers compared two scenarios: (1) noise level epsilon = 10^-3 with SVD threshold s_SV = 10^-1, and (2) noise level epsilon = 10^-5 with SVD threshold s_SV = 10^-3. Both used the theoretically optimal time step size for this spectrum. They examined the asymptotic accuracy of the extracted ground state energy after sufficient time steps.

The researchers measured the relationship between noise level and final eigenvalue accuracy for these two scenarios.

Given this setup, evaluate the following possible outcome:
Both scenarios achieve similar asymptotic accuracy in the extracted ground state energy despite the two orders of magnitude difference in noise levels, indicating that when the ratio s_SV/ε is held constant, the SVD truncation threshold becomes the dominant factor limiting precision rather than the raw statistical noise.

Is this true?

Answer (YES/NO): NO